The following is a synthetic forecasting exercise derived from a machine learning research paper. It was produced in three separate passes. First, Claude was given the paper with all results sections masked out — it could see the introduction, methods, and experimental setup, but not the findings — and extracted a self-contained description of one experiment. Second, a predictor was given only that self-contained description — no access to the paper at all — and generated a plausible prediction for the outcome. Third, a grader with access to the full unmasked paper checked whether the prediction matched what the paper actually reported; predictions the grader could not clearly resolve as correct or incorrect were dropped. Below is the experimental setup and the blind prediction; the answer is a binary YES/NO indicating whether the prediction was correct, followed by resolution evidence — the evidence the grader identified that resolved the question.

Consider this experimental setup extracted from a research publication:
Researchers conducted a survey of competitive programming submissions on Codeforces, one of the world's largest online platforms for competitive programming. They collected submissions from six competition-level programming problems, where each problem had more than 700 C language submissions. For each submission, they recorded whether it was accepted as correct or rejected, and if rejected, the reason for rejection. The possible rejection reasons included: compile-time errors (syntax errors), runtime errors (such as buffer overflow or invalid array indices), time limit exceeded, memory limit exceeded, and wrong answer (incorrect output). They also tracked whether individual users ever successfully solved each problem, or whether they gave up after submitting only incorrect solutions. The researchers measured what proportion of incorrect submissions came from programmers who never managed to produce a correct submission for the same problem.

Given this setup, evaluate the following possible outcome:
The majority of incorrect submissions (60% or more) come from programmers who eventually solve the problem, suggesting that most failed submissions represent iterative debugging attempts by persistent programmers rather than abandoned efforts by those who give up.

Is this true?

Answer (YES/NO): NO